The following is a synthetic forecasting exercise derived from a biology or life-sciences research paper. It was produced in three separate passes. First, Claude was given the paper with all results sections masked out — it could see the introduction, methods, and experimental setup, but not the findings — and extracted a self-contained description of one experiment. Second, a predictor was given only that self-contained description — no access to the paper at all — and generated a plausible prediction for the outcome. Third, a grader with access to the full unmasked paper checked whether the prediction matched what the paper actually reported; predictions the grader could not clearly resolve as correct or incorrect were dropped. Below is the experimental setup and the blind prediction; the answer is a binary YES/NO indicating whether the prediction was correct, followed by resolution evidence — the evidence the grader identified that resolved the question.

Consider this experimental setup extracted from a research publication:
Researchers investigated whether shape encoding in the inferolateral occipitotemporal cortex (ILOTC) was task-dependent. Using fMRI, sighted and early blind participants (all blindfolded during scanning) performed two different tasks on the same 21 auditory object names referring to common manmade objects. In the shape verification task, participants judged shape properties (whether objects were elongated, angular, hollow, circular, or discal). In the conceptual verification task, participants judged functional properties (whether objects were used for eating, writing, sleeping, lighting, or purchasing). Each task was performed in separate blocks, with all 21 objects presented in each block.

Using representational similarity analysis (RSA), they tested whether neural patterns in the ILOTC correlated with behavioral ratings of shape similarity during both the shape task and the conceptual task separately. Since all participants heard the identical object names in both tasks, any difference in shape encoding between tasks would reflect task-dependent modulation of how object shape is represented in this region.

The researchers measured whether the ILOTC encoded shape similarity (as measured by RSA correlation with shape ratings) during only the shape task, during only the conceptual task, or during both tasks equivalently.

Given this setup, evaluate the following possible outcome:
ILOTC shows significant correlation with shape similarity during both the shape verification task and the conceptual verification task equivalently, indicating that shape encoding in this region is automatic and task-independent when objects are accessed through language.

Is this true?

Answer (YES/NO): NO